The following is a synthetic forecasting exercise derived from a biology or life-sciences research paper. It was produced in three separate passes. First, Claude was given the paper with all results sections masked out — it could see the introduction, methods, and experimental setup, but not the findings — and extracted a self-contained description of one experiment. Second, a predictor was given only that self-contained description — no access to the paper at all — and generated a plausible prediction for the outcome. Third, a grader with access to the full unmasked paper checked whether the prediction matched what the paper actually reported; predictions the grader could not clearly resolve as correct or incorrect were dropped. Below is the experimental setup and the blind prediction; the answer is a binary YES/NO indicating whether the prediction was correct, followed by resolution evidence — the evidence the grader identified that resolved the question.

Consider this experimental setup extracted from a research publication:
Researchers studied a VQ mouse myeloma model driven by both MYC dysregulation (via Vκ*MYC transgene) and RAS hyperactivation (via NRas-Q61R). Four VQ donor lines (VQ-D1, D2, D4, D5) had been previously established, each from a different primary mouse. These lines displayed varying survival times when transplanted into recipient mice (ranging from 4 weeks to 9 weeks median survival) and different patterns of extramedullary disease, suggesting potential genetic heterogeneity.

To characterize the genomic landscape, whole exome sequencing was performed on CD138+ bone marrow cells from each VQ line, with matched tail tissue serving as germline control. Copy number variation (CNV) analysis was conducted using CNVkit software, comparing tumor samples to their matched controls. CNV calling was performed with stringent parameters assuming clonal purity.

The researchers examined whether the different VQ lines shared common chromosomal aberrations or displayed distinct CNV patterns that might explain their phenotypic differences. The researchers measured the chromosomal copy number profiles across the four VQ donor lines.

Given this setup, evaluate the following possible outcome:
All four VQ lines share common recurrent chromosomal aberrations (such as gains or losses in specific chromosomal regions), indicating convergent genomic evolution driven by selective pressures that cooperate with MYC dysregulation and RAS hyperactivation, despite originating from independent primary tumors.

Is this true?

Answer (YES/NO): NO